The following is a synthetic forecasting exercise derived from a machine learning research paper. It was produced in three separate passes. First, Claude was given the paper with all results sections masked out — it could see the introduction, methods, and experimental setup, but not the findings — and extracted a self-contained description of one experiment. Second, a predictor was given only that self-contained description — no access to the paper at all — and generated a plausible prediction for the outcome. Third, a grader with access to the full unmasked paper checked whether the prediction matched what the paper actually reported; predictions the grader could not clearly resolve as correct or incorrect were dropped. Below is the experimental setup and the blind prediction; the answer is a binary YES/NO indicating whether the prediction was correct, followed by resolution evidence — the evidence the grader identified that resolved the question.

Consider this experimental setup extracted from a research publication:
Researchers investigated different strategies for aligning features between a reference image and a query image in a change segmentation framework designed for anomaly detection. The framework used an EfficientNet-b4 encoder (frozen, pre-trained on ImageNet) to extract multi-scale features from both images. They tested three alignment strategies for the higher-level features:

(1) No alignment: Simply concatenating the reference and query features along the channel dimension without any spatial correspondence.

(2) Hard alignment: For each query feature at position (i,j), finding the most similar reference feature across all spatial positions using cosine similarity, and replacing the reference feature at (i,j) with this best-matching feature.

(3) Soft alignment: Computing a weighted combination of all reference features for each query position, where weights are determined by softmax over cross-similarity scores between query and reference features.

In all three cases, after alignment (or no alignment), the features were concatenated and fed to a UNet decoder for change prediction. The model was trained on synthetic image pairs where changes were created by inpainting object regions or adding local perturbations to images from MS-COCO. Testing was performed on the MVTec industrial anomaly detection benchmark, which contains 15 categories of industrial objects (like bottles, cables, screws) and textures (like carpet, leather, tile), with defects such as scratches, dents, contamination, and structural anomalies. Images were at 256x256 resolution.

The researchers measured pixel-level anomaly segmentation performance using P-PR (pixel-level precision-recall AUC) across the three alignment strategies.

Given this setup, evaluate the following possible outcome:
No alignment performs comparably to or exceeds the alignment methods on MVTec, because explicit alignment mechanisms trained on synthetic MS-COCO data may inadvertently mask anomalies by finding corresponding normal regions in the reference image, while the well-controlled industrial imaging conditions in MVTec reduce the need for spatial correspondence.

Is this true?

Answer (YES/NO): NO